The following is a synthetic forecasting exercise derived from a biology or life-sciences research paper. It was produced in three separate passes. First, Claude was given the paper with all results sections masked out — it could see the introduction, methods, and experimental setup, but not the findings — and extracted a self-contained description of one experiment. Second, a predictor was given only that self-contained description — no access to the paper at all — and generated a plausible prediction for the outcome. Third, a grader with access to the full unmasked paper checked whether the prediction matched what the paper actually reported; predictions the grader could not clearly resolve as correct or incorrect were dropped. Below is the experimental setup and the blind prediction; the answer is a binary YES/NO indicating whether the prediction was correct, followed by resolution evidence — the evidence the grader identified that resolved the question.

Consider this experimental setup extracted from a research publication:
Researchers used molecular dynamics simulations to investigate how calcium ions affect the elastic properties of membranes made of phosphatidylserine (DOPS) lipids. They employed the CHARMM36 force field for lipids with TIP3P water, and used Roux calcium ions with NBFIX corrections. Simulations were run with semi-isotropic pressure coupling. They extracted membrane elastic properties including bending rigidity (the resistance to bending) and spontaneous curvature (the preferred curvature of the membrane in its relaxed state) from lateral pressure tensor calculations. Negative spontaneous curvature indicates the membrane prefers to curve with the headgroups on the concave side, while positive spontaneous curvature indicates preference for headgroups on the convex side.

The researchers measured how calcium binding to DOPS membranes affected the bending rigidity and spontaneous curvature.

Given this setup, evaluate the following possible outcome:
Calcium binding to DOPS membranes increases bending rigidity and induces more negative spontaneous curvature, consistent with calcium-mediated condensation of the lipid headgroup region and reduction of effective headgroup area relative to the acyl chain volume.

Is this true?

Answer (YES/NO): YES